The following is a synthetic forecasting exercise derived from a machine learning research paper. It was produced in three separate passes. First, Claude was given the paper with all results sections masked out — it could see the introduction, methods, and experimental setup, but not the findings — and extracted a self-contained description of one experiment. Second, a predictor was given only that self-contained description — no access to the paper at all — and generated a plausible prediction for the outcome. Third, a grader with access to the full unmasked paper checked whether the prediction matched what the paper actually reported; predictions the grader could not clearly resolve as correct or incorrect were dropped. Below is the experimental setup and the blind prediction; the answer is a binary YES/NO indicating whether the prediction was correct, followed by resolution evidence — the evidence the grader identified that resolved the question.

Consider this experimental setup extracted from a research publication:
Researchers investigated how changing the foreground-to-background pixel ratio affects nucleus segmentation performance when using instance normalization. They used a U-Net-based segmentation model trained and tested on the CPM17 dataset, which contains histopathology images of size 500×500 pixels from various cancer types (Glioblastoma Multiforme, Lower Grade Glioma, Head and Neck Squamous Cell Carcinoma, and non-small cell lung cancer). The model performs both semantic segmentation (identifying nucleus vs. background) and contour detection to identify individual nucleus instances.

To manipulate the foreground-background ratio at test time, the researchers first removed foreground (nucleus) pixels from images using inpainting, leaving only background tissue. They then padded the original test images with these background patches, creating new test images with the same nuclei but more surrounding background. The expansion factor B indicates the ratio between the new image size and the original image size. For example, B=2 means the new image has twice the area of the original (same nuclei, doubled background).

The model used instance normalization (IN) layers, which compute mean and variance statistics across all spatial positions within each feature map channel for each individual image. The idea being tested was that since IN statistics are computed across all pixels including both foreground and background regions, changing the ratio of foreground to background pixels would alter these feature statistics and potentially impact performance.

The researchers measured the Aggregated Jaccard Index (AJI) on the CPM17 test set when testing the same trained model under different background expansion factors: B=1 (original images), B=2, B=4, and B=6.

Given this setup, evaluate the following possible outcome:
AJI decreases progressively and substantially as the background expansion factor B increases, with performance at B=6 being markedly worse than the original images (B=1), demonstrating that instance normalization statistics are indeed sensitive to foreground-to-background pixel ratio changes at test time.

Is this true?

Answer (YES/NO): NO